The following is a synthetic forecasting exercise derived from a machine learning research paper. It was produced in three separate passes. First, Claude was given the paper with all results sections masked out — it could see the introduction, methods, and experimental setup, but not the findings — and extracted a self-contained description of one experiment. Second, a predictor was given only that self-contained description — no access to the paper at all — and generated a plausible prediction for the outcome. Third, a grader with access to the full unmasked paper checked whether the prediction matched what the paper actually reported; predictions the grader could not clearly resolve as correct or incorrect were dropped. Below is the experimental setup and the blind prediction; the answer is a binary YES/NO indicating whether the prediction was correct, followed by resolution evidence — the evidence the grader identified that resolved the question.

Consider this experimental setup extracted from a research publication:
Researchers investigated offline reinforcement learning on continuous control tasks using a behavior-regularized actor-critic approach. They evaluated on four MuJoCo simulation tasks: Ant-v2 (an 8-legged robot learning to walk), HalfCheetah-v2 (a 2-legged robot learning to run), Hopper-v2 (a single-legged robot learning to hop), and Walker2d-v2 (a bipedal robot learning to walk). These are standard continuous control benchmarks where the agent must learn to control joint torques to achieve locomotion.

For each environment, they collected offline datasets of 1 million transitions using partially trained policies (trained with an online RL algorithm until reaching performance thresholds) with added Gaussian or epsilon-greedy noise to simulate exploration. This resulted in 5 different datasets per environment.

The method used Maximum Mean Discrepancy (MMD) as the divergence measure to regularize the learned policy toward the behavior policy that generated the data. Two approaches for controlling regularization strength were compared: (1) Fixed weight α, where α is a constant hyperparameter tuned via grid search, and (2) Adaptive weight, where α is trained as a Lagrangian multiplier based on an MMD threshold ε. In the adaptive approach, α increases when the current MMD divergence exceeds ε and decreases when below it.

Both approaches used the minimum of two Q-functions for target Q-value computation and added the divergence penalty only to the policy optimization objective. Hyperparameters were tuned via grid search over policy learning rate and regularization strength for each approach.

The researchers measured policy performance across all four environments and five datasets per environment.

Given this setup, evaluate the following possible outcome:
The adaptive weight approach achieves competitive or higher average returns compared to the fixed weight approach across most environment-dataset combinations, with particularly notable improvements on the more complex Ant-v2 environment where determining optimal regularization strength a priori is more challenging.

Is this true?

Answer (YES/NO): NO